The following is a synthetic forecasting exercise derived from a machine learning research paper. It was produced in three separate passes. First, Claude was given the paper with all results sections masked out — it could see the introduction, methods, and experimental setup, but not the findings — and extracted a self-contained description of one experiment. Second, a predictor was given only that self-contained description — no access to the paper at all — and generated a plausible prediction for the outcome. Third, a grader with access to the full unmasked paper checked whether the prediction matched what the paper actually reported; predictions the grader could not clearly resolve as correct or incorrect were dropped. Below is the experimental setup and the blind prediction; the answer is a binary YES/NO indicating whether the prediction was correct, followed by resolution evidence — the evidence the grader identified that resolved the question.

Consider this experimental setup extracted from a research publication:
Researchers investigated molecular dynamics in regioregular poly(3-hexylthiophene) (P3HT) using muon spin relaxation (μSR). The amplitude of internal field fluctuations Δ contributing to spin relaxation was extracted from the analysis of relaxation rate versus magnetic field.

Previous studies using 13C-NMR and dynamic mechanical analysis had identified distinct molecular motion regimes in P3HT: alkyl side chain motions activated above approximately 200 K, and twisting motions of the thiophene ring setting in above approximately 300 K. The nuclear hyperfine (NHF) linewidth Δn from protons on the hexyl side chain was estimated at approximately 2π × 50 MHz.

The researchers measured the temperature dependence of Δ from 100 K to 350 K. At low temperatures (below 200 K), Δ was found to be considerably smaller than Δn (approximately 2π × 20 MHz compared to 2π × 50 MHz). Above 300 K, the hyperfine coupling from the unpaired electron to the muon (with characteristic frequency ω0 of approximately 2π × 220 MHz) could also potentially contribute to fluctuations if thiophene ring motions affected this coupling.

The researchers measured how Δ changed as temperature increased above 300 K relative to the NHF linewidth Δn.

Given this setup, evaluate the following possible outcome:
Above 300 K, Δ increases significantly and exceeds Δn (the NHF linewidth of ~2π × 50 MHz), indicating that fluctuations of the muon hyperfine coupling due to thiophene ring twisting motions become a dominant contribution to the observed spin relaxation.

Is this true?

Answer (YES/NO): NO